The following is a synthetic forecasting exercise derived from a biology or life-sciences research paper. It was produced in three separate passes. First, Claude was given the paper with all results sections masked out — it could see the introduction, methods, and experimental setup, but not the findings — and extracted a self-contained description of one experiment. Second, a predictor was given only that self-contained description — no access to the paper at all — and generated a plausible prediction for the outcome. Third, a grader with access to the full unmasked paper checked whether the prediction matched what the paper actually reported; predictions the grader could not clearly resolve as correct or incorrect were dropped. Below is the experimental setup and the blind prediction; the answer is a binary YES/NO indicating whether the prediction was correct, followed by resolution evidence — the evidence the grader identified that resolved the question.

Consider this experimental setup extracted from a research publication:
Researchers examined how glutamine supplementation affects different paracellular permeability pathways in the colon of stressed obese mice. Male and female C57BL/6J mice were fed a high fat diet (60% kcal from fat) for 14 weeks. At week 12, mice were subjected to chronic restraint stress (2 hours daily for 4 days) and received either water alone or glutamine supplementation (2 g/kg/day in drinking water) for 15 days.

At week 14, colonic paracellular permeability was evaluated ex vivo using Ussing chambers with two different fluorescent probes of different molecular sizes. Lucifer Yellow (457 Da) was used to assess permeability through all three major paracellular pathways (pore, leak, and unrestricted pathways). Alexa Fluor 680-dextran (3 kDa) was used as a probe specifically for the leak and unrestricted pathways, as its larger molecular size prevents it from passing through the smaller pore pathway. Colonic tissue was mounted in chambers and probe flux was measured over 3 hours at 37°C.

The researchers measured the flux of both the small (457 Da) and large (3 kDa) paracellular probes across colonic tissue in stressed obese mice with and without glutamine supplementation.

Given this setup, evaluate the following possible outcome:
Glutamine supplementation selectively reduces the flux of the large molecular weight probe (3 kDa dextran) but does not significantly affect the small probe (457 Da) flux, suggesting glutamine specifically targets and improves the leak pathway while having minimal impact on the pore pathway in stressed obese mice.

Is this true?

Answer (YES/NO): NO